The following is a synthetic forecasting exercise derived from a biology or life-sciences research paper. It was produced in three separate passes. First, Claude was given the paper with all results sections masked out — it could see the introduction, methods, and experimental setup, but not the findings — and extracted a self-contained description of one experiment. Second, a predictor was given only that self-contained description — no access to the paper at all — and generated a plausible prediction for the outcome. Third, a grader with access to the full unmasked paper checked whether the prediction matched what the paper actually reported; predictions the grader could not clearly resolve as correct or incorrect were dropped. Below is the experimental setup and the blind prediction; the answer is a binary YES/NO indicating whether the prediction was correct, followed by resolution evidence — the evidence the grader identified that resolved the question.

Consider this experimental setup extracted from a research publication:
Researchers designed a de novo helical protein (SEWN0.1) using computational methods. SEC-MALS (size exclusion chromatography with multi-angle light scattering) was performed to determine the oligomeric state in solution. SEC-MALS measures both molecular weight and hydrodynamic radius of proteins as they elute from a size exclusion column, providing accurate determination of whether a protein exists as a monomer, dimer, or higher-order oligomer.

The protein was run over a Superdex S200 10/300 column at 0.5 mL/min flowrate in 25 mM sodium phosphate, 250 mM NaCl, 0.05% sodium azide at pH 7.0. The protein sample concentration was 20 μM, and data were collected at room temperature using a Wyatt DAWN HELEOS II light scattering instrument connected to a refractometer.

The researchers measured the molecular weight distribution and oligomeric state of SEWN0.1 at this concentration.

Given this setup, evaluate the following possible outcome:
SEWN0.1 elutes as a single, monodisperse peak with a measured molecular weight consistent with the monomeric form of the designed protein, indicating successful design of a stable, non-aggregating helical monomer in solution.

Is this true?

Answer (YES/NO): NO